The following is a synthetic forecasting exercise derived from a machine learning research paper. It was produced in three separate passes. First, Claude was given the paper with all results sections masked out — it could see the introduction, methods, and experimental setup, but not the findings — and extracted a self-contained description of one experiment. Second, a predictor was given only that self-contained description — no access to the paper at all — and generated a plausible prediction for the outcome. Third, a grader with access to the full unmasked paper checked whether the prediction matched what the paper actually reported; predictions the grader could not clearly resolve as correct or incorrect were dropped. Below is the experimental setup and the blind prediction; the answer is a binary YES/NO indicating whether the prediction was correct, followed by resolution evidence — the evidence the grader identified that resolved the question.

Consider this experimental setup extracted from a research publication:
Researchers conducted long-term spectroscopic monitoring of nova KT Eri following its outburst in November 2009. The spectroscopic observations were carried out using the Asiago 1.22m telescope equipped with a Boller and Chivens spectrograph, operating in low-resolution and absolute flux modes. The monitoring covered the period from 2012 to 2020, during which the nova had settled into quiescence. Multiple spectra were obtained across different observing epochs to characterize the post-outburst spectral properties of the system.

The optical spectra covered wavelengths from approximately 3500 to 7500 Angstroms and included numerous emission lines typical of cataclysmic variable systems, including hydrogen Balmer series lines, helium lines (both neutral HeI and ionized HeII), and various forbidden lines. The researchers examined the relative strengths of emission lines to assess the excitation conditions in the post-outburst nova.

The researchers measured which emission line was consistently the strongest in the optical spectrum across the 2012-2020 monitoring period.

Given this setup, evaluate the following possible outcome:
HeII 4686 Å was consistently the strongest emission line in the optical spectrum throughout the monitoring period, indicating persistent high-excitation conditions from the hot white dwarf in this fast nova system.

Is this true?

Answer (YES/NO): YES